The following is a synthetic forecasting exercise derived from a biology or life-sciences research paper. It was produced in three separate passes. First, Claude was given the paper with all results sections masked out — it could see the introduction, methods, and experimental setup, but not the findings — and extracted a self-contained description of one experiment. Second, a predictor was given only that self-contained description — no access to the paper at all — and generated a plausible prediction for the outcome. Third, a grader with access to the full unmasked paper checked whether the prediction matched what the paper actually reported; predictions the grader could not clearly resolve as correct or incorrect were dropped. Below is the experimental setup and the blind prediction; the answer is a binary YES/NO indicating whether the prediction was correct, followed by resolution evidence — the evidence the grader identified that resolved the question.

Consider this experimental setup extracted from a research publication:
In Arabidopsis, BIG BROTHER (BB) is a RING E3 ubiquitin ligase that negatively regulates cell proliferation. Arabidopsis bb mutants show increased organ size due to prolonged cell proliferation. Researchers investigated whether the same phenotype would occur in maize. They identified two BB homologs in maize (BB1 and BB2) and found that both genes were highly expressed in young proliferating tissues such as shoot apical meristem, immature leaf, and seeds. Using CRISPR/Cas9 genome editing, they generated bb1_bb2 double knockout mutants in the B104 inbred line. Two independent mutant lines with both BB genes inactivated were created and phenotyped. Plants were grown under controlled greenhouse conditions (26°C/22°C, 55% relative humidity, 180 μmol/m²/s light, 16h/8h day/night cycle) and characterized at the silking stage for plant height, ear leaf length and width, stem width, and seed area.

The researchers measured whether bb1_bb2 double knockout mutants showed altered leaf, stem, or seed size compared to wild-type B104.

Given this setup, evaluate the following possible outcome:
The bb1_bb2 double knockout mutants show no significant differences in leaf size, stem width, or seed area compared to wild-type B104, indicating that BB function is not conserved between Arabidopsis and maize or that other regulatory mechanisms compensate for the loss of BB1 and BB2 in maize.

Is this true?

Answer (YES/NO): YES